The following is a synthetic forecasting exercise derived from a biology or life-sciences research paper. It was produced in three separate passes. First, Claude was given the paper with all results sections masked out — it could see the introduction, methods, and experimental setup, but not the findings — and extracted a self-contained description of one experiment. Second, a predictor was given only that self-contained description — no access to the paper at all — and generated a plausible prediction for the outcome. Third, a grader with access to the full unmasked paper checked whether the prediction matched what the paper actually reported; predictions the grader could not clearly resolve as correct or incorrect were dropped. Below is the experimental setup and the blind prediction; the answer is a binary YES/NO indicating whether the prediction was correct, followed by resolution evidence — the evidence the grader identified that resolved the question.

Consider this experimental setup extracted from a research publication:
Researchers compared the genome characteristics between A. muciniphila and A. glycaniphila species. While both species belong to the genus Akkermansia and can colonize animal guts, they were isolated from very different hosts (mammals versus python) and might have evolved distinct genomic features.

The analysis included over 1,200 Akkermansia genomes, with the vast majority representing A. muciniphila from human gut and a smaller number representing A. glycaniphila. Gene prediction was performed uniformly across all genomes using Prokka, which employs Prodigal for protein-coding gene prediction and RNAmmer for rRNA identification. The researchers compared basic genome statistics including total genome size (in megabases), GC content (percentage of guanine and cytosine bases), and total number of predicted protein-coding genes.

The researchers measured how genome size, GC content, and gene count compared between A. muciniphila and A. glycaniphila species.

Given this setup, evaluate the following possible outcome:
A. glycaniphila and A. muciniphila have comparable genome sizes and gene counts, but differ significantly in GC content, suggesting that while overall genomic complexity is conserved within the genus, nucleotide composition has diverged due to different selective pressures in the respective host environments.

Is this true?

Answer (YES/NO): NO